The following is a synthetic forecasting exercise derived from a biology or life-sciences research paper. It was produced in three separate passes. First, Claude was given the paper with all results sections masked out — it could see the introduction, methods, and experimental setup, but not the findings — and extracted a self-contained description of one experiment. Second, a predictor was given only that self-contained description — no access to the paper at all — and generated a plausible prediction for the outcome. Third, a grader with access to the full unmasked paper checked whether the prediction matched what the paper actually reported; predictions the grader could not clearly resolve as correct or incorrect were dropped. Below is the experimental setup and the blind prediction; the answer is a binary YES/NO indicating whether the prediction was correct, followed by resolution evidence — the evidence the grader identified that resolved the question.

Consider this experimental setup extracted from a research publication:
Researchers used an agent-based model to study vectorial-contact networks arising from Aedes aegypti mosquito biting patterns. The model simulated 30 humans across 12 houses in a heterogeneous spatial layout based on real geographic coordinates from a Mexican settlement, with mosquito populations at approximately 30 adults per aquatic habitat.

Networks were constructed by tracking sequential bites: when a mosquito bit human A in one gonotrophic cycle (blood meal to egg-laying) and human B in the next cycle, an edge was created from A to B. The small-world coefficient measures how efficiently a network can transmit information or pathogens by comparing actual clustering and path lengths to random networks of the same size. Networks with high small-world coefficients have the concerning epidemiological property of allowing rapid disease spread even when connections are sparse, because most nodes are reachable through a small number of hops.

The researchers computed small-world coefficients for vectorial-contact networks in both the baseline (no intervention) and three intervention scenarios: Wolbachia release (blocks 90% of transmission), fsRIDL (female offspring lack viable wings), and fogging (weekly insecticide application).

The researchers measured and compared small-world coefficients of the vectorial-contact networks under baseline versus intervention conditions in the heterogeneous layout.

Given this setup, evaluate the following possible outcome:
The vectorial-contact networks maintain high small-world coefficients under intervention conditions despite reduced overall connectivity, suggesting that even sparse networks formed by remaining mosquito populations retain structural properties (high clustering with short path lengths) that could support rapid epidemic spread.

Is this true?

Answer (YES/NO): YES